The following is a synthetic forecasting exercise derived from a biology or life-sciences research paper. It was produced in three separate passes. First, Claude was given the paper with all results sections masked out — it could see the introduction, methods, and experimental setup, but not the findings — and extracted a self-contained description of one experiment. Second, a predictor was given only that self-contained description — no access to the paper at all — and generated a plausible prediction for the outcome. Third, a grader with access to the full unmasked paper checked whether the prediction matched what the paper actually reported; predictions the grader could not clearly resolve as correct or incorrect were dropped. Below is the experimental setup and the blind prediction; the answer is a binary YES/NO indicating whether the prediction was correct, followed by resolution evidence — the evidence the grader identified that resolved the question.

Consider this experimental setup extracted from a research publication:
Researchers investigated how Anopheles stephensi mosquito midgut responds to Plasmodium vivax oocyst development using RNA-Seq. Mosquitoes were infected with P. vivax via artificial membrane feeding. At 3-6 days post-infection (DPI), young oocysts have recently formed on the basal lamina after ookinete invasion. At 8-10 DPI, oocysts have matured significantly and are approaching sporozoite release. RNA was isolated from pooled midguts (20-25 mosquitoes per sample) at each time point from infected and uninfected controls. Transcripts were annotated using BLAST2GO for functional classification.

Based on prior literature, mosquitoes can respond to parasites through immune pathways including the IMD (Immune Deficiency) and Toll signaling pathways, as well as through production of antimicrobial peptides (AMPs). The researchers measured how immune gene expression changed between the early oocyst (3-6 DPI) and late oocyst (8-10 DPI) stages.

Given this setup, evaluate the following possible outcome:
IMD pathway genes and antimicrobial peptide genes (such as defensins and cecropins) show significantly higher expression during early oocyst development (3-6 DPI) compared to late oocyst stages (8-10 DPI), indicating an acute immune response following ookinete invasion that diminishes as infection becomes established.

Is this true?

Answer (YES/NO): NO